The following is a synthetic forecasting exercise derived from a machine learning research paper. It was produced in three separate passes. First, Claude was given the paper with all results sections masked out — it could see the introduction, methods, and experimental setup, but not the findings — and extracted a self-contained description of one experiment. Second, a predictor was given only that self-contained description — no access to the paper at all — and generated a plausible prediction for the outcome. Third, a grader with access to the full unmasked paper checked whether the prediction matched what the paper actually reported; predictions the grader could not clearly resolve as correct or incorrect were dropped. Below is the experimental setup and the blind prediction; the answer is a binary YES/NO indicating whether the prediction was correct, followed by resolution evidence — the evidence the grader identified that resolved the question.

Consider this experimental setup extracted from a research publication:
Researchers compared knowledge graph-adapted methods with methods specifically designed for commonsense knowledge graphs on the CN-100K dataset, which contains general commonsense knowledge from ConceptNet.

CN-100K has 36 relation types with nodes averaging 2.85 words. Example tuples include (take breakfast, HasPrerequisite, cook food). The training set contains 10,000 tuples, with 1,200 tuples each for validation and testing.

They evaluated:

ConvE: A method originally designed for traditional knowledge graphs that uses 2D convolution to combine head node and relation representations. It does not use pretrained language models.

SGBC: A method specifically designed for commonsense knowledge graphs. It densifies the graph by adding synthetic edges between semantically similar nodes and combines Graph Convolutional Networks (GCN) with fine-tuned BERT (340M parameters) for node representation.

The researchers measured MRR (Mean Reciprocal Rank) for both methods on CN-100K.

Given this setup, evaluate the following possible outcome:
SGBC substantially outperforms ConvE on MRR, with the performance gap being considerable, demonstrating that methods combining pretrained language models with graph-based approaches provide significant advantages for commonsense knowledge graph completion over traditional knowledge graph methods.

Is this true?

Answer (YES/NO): YES